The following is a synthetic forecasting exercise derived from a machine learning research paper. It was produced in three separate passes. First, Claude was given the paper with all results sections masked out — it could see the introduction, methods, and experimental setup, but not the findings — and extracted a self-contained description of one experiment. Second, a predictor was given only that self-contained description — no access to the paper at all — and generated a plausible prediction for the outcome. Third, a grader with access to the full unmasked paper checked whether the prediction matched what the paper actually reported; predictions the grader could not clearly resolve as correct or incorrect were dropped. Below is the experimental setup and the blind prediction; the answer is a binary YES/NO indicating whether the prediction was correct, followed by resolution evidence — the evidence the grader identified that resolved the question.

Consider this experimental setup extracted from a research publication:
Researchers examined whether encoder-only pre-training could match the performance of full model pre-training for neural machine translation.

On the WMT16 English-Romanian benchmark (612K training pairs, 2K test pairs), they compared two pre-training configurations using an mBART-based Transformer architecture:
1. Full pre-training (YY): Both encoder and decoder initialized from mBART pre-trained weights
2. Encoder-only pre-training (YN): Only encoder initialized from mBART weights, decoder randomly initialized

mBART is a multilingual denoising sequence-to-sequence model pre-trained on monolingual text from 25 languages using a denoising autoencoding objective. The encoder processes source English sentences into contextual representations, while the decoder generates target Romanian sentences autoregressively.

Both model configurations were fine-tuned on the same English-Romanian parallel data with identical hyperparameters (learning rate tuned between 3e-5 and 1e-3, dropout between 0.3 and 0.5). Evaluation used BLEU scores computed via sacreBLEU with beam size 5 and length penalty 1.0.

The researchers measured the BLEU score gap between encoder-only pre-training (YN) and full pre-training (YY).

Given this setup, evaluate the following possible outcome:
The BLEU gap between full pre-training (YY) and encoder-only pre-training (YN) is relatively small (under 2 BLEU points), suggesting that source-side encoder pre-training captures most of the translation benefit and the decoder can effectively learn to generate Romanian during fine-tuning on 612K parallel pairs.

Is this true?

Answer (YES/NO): YES